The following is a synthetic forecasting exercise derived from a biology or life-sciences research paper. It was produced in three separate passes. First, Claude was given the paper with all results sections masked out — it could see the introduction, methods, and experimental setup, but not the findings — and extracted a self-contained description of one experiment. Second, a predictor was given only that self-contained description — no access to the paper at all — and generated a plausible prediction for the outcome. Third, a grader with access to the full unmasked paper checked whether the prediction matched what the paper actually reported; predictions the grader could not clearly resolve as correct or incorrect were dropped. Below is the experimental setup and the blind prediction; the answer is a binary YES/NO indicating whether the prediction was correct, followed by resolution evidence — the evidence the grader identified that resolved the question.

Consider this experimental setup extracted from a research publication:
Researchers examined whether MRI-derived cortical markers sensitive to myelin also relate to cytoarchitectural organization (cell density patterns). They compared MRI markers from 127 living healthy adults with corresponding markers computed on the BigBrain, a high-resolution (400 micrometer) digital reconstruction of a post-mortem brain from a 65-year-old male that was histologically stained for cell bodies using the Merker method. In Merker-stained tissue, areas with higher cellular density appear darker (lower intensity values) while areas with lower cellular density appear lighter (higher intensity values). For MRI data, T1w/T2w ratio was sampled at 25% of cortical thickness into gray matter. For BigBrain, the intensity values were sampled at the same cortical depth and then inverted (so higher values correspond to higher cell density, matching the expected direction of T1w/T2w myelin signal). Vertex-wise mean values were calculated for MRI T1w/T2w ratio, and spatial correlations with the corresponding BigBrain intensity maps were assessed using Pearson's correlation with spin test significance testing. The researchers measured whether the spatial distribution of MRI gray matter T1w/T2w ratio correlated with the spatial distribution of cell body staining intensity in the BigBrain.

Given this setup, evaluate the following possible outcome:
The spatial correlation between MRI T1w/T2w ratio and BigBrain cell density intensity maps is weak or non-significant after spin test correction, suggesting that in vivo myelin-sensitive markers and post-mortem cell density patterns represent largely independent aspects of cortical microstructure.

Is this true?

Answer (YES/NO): YES